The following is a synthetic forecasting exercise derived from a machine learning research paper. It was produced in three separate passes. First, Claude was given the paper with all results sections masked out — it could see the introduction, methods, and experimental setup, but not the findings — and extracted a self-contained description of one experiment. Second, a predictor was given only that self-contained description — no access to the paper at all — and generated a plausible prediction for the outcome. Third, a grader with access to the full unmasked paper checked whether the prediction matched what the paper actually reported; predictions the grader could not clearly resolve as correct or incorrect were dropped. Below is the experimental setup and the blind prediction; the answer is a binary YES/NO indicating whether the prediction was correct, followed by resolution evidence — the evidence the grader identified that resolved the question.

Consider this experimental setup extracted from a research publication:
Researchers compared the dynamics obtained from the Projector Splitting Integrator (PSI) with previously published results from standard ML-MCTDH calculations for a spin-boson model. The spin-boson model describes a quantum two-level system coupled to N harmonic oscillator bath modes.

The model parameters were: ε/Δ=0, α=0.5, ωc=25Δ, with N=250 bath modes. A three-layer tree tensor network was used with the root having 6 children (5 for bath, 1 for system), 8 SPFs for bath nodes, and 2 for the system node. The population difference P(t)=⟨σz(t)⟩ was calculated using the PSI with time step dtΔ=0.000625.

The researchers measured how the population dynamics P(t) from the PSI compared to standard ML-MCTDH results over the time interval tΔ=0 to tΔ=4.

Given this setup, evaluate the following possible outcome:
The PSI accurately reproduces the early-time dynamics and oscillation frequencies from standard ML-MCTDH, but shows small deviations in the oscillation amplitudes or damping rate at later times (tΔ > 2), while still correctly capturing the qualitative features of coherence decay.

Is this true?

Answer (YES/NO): YES